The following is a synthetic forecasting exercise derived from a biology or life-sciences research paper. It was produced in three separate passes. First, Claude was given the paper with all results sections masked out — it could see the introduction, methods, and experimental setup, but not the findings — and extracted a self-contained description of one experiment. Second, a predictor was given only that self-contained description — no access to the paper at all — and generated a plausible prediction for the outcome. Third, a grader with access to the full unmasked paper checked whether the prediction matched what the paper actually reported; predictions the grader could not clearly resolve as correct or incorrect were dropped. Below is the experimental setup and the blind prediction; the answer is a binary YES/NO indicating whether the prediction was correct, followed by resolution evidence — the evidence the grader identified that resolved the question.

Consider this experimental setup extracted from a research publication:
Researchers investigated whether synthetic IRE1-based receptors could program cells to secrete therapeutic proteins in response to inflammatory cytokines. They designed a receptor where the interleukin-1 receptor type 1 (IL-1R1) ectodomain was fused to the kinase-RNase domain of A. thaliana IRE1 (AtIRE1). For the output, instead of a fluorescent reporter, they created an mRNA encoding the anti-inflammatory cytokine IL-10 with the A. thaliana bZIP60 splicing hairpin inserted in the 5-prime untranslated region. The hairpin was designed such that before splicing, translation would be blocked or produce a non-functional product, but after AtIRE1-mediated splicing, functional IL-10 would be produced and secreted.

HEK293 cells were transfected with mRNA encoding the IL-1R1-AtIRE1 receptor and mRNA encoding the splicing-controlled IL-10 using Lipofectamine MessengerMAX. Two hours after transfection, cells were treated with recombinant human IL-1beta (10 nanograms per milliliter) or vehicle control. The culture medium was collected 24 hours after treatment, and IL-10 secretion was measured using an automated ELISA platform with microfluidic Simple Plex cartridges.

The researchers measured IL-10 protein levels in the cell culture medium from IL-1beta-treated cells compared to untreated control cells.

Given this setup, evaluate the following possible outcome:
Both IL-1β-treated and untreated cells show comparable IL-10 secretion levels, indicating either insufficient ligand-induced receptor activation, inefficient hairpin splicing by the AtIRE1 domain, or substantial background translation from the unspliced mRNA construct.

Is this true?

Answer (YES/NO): NO